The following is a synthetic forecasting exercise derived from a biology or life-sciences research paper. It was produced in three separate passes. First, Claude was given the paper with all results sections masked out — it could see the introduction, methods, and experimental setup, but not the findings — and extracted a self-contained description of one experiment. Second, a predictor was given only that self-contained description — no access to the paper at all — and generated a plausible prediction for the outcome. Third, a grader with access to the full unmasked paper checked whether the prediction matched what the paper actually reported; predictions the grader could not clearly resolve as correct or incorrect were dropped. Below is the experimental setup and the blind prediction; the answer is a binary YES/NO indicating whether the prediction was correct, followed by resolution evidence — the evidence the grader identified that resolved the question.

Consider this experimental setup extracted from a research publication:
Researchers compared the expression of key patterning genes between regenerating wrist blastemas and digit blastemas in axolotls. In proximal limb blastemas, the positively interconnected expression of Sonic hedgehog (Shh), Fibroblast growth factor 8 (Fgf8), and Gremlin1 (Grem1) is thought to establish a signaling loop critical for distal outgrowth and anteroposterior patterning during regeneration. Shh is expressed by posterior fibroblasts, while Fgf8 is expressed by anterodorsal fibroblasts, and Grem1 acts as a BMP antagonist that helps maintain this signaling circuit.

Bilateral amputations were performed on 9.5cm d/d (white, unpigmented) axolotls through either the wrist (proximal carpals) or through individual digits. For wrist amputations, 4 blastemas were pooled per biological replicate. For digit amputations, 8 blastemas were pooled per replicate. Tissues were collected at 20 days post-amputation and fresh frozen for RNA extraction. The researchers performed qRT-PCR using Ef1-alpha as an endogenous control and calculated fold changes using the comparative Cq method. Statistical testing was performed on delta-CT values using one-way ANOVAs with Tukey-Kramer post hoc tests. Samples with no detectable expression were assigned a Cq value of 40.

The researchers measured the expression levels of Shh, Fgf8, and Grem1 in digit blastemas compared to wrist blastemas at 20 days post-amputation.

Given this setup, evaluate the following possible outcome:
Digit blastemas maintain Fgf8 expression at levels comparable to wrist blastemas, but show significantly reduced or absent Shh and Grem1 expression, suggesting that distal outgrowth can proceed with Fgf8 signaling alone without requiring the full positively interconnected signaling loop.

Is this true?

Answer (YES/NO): NO